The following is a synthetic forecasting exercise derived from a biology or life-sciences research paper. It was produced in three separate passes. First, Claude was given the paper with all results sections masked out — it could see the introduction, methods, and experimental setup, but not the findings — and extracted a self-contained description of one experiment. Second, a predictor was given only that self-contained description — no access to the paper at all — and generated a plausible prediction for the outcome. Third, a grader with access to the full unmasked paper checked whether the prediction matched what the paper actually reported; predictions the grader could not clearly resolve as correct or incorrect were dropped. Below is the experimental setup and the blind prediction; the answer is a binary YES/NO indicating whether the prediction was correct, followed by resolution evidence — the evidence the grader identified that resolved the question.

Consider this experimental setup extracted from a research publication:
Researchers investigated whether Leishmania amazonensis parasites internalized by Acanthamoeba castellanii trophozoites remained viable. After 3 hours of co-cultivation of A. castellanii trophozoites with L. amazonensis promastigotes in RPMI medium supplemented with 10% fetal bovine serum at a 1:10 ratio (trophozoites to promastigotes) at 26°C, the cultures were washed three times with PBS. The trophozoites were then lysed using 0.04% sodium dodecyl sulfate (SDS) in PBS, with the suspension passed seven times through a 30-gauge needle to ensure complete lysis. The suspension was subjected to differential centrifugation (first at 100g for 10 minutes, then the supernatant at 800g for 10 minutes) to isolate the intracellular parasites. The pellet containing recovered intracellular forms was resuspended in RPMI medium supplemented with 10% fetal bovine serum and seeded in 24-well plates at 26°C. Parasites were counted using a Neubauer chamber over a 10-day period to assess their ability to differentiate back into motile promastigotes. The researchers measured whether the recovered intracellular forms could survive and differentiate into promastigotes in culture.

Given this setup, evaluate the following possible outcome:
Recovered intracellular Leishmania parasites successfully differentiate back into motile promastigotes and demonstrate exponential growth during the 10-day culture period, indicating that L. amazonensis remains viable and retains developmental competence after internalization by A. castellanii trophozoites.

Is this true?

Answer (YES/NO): NO